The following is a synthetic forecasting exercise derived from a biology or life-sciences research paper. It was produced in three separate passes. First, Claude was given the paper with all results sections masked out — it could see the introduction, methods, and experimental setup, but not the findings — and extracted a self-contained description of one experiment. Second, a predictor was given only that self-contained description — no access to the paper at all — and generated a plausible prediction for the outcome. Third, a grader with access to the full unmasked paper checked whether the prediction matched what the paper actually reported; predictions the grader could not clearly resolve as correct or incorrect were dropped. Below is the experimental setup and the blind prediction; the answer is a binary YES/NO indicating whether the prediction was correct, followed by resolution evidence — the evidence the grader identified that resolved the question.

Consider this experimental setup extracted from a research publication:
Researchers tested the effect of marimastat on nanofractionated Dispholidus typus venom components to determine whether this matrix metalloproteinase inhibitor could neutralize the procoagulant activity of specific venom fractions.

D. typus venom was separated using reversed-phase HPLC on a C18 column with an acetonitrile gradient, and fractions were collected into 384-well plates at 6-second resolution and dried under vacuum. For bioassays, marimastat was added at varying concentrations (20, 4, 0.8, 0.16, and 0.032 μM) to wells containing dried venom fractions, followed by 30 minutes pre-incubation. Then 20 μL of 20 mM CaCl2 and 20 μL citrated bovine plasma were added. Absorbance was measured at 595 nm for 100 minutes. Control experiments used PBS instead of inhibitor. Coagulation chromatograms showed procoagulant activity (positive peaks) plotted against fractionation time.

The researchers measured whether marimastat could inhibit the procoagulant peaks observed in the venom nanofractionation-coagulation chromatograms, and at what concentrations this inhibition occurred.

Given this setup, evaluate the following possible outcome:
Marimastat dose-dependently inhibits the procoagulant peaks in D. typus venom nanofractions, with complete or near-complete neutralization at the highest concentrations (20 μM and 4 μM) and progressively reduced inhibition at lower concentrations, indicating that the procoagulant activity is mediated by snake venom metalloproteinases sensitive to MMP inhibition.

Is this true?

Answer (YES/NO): YES